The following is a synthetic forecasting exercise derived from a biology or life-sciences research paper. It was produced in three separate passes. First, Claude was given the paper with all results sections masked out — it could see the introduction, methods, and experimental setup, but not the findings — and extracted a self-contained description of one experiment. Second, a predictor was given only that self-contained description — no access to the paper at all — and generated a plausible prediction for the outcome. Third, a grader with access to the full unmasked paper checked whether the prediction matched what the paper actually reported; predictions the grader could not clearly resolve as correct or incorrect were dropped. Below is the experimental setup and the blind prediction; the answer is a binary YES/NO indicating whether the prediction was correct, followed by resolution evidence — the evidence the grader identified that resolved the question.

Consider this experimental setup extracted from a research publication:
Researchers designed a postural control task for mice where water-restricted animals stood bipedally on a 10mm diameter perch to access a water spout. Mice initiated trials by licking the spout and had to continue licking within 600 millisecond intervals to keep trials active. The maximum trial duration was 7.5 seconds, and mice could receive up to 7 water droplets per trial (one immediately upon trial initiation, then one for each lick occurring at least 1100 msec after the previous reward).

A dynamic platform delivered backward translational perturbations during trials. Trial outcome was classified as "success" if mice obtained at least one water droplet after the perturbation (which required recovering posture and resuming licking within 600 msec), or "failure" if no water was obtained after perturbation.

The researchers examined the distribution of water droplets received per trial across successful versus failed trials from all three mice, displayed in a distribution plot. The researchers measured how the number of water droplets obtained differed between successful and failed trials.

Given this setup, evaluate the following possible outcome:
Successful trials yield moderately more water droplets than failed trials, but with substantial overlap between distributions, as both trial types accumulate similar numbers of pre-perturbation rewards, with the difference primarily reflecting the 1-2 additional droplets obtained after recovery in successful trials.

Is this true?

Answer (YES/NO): NO